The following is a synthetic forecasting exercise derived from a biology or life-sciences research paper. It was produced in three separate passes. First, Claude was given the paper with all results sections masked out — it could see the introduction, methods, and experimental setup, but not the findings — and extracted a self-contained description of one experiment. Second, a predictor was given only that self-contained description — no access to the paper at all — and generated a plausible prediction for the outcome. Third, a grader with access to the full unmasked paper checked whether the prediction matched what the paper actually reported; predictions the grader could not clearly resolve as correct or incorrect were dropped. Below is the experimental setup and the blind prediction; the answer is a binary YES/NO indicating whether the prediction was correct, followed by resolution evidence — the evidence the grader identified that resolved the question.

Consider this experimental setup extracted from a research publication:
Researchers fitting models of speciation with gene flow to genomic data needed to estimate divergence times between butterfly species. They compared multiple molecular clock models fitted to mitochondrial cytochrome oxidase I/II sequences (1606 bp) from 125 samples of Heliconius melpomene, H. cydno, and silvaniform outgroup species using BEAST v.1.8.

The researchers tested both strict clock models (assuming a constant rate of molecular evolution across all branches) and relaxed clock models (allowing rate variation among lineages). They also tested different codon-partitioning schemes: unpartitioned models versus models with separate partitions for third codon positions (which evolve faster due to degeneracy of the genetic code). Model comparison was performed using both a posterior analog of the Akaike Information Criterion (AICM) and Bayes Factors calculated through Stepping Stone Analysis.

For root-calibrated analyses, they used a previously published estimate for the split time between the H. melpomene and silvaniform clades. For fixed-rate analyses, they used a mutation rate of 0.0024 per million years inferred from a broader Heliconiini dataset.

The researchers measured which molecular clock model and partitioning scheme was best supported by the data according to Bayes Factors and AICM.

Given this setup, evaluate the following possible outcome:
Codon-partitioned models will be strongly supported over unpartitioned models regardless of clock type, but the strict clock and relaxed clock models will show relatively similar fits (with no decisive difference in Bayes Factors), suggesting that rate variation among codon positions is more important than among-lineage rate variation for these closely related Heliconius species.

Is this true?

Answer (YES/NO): NO